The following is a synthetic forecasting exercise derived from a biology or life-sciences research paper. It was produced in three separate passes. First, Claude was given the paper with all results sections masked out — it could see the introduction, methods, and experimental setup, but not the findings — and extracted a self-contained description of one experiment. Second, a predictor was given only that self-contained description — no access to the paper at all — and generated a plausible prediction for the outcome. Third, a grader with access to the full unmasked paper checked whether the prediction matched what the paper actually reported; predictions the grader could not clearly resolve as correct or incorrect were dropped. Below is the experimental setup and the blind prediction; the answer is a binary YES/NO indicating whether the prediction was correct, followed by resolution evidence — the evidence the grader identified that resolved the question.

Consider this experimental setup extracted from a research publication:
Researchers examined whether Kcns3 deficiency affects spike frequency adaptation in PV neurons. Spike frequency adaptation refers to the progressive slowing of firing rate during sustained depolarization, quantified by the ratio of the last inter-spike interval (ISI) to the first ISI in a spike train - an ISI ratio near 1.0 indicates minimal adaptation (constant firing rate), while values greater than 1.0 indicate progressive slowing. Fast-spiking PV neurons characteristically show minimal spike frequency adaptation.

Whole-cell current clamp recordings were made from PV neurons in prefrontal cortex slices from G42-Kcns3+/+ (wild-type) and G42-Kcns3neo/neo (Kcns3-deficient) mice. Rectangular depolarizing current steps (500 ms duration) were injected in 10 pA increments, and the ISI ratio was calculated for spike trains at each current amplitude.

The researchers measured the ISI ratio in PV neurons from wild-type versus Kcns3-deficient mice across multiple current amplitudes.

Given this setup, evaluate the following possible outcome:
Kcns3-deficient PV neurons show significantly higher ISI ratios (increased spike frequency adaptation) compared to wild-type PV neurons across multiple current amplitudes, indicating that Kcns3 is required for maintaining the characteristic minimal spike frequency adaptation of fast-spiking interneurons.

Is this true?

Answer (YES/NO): NO